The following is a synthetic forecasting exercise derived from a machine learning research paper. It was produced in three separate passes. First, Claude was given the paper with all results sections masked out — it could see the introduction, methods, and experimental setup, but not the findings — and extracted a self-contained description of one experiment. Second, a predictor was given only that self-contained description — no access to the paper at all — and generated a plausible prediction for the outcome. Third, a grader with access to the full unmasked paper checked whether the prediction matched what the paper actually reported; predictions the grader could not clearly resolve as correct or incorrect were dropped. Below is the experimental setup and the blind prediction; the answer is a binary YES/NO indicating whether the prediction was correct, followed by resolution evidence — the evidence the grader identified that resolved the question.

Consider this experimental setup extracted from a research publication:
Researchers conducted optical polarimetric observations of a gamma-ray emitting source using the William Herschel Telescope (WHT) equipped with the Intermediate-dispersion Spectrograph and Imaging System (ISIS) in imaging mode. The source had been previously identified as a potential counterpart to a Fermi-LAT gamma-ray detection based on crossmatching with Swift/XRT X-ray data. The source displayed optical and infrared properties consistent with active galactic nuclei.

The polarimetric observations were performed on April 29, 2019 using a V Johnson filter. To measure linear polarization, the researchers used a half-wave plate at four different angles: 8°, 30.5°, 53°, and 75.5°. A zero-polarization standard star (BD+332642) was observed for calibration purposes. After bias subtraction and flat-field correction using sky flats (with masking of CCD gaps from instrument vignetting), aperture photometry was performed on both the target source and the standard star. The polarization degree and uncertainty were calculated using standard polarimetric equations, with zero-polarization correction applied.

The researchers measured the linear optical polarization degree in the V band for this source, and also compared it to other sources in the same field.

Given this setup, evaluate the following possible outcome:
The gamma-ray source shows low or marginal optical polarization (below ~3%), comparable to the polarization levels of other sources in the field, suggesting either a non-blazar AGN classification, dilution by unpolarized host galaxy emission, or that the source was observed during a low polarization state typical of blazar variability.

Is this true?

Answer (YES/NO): NO